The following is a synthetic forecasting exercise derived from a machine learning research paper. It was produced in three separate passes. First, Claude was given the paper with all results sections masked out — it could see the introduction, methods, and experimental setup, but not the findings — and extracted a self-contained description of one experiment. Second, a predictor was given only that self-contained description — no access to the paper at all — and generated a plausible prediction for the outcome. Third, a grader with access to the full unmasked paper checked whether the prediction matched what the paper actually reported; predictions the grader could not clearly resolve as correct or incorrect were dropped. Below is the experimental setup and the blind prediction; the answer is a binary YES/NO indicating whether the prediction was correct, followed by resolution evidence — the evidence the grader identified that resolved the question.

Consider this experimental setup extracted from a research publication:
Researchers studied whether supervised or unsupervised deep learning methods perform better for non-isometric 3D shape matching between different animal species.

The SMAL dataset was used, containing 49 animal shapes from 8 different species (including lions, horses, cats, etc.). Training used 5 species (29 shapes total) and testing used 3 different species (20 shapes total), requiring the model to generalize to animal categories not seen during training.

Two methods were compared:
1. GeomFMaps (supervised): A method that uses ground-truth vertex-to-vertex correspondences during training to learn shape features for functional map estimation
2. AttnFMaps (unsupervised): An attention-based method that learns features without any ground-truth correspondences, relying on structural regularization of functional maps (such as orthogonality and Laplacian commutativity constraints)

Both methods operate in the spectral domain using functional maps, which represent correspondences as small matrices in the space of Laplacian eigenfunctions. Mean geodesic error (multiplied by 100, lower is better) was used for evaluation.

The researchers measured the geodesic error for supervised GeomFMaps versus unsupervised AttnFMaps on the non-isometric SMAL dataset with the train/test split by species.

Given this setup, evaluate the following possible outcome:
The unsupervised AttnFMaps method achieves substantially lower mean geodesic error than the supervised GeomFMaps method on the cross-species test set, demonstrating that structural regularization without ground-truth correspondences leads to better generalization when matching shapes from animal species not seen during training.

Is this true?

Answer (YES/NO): YES